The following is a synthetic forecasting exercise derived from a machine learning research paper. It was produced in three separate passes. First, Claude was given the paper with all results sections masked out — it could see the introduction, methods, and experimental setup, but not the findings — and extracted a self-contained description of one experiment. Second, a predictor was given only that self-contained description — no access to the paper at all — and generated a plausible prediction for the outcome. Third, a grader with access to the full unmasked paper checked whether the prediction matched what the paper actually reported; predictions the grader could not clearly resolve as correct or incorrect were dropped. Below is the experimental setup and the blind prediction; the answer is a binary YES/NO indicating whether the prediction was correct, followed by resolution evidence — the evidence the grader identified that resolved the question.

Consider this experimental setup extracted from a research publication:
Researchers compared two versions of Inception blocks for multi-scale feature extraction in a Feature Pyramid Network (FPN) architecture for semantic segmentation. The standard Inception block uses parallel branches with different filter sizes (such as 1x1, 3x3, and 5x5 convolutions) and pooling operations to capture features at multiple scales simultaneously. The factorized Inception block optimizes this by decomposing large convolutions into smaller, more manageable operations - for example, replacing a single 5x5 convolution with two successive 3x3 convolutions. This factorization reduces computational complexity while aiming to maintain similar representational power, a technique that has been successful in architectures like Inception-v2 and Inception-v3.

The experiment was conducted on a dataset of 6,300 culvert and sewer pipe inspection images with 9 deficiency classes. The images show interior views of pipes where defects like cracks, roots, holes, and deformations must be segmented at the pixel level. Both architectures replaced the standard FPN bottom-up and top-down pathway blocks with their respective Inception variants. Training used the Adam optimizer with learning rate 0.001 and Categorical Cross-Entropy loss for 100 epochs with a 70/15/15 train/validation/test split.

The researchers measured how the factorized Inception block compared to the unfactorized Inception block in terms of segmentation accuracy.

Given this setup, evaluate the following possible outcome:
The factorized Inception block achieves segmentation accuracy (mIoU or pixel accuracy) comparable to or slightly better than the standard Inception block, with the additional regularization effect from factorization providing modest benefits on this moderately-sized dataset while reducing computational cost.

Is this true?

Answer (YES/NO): NO